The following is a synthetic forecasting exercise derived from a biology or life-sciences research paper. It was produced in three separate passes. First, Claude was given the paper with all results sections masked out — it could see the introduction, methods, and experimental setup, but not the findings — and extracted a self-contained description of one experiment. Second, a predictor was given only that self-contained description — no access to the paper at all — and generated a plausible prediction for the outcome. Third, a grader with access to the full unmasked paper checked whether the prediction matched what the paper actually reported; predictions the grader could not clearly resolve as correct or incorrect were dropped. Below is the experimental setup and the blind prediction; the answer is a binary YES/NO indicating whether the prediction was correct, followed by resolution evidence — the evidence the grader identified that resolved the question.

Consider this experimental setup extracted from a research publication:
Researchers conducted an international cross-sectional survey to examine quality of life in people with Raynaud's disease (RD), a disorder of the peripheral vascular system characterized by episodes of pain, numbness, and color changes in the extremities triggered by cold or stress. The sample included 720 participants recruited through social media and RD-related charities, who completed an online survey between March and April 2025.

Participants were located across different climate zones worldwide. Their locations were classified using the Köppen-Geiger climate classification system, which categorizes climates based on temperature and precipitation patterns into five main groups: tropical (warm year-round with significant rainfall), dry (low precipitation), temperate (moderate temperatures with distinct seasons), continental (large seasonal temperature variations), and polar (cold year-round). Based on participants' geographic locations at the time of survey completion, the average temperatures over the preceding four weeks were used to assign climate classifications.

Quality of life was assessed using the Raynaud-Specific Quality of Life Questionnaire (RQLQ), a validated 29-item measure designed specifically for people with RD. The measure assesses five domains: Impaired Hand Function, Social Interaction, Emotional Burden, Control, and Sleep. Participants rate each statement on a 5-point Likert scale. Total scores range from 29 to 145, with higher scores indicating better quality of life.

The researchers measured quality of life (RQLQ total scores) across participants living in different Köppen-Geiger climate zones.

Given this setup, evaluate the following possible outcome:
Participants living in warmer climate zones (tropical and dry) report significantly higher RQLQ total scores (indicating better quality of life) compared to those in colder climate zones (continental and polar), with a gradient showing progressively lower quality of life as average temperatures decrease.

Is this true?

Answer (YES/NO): NO